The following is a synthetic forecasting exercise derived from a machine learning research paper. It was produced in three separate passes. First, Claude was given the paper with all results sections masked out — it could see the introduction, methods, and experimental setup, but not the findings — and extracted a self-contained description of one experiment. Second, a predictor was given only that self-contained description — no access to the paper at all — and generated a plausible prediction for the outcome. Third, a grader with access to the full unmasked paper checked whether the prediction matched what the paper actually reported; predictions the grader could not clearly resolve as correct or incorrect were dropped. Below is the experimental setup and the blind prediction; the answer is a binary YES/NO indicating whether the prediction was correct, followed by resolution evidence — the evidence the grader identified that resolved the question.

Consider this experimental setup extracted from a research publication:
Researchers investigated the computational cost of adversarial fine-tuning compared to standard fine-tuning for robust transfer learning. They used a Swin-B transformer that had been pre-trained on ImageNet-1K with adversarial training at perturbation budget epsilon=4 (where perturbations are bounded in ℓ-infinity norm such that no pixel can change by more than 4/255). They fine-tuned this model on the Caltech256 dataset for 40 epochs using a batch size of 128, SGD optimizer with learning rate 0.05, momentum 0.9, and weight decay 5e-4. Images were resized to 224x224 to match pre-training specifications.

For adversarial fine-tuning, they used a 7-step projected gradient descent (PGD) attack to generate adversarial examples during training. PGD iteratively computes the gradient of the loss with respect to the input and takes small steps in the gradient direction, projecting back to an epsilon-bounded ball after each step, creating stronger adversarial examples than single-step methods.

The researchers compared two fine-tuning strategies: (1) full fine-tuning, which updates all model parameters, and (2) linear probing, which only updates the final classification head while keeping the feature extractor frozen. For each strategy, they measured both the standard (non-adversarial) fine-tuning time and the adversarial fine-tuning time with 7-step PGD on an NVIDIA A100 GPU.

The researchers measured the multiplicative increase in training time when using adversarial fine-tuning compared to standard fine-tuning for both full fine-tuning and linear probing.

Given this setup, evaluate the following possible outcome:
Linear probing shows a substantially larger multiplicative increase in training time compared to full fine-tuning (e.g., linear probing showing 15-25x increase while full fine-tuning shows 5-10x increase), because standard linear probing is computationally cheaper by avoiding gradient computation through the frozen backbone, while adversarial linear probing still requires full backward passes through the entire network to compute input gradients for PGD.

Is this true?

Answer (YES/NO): YES